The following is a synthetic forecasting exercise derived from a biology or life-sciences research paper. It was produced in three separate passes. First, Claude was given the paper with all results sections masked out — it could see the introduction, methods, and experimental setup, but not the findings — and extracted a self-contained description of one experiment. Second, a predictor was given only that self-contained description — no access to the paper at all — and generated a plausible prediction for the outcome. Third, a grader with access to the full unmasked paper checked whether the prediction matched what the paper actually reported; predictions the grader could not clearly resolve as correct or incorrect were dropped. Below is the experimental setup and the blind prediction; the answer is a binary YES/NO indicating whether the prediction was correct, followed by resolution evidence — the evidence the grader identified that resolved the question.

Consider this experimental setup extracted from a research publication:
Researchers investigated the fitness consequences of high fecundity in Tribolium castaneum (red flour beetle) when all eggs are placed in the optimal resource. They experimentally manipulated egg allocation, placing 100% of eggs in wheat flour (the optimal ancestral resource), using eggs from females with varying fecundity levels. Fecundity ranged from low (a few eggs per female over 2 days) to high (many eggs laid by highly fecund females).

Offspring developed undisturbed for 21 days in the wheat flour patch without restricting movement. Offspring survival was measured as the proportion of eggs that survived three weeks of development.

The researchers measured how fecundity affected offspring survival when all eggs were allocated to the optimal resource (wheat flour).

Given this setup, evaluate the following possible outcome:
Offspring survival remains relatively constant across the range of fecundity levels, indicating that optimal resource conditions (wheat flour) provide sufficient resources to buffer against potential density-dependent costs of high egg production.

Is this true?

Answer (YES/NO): YES